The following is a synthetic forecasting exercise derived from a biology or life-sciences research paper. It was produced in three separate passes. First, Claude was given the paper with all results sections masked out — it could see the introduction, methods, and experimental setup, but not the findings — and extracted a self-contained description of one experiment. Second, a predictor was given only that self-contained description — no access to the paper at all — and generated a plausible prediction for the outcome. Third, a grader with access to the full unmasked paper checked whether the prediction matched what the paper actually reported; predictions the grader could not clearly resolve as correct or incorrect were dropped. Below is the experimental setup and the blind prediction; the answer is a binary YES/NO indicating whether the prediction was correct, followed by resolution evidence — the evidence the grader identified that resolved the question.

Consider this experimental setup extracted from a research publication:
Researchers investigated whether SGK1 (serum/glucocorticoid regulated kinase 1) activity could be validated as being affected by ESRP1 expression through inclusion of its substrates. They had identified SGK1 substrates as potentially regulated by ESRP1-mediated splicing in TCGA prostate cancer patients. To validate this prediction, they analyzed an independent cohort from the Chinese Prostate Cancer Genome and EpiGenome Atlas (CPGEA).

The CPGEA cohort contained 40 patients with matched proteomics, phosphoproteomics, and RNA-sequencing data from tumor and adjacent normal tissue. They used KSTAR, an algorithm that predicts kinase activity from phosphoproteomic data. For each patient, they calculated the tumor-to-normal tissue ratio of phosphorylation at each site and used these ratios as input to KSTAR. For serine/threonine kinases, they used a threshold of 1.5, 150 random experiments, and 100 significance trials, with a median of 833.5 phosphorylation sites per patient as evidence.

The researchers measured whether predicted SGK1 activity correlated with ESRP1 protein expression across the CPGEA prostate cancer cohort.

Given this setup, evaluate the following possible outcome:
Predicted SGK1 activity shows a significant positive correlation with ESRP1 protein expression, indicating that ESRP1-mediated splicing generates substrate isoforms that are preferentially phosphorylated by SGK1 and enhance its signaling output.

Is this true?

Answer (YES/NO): YES